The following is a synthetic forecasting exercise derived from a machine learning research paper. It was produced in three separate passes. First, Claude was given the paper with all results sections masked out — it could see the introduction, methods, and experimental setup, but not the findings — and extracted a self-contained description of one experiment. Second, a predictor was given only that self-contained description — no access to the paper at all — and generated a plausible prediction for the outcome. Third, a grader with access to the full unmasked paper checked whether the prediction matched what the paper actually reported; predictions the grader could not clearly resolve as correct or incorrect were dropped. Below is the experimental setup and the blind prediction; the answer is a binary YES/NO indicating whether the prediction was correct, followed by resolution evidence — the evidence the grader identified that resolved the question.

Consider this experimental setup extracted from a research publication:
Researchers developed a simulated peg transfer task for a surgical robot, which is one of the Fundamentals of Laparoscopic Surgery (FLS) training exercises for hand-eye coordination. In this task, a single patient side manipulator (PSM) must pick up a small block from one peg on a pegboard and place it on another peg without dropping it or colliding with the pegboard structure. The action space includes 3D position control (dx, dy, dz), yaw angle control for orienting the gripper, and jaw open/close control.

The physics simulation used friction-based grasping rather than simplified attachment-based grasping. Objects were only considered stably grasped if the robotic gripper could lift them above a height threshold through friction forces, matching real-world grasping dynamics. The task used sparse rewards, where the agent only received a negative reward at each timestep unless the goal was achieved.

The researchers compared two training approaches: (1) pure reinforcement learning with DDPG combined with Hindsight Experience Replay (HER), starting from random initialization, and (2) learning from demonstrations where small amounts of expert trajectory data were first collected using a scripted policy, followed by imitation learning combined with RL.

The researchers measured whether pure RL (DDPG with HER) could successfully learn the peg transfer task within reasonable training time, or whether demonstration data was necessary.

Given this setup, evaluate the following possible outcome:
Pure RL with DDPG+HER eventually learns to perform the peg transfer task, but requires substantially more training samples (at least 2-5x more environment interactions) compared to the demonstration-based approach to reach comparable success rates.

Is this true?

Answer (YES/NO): NO